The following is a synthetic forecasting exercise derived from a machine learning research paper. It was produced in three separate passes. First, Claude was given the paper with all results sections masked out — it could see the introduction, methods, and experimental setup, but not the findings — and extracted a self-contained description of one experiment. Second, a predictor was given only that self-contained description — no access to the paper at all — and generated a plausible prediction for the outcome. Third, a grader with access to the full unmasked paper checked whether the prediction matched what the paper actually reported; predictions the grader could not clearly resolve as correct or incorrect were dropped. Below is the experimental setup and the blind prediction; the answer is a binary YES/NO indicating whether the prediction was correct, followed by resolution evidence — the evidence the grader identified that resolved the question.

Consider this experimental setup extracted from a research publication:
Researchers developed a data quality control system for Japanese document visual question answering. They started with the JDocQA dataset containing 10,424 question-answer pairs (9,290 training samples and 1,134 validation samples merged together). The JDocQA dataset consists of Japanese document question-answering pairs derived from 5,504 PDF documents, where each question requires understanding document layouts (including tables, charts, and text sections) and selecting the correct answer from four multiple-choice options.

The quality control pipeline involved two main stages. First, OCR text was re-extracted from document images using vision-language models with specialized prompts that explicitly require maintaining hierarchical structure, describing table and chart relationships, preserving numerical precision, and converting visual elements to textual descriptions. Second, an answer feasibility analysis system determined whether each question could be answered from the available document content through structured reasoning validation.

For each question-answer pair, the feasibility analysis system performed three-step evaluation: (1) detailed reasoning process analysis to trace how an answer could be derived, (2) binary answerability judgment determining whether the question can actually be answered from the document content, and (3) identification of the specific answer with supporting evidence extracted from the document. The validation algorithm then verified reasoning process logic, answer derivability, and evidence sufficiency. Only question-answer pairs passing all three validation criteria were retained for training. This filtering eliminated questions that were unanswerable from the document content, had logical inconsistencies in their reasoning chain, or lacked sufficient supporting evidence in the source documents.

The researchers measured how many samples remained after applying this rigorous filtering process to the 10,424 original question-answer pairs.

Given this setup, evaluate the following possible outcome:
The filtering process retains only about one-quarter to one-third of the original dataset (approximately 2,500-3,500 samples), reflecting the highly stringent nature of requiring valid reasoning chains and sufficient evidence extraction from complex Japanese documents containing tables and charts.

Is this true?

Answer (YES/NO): NO